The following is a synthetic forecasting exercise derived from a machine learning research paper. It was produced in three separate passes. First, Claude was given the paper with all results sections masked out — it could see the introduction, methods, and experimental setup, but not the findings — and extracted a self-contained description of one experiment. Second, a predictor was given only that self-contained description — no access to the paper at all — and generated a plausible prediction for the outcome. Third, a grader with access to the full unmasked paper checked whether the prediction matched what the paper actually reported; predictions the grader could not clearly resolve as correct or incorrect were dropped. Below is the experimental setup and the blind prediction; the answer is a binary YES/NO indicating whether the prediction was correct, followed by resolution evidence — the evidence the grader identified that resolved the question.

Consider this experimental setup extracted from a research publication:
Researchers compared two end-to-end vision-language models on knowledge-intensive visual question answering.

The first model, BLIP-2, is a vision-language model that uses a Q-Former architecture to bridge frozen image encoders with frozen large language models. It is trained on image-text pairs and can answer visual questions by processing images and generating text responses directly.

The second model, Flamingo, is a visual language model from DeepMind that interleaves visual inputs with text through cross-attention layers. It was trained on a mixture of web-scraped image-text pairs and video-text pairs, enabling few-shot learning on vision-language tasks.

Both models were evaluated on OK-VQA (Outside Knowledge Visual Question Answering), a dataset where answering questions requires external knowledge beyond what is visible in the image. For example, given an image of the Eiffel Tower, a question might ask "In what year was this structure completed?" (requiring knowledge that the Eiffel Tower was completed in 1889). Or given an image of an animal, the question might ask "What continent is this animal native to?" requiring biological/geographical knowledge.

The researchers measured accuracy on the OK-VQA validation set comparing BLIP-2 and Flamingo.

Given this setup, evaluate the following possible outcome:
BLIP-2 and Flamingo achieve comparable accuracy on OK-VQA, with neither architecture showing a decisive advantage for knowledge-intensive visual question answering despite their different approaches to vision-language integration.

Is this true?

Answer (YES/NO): NO